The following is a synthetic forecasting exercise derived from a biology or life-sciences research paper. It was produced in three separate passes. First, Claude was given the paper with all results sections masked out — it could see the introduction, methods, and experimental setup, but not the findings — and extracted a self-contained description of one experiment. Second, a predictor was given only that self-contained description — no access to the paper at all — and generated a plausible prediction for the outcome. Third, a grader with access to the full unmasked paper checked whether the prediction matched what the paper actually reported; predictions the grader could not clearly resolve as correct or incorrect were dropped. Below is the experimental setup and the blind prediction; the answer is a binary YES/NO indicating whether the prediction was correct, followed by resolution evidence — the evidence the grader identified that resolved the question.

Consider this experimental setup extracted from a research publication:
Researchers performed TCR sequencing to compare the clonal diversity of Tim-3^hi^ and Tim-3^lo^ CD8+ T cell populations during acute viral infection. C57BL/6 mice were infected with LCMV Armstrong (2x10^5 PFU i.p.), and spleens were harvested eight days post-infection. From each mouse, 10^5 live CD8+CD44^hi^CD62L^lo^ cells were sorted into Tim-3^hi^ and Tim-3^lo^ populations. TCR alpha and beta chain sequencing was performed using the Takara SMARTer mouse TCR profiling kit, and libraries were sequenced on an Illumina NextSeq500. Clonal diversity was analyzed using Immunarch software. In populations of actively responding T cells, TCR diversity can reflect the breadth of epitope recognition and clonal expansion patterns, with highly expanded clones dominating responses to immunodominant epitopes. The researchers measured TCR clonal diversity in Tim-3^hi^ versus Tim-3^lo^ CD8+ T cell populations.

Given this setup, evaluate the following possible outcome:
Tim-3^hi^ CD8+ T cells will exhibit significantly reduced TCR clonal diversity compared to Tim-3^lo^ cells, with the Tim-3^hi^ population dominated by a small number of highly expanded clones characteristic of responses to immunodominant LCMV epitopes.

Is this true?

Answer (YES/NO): YES